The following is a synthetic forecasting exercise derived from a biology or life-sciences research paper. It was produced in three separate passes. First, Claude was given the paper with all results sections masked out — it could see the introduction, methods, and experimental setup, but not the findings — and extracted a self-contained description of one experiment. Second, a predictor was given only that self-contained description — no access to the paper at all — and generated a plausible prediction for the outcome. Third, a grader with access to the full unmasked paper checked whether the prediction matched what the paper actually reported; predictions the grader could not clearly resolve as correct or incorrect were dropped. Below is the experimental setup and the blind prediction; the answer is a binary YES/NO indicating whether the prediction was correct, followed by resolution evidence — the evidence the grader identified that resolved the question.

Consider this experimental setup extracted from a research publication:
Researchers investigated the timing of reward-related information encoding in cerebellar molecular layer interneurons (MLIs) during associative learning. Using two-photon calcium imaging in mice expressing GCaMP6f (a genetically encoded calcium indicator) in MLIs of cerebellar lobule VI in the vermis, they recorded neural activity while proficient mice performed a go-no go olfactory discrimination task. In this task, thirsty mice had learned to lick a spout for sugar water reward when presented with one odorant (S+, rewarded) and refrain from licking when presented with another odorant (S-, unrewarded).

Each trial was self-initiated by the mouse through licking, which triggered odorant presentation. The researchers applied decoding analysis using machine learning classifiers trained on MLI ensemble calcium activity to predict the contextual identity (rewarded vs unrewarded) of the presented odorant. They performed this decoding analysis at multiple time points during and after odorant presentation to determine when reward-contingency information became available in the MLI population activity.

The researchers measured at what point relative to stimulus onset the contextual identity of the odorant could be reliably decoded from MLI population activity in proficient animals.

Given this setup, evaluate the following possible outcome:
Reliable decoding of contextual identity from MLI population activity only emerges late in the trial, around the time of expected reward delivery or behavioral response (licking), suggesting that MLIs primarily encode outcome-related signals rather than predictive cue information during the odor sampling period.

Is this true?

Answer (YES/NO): NO